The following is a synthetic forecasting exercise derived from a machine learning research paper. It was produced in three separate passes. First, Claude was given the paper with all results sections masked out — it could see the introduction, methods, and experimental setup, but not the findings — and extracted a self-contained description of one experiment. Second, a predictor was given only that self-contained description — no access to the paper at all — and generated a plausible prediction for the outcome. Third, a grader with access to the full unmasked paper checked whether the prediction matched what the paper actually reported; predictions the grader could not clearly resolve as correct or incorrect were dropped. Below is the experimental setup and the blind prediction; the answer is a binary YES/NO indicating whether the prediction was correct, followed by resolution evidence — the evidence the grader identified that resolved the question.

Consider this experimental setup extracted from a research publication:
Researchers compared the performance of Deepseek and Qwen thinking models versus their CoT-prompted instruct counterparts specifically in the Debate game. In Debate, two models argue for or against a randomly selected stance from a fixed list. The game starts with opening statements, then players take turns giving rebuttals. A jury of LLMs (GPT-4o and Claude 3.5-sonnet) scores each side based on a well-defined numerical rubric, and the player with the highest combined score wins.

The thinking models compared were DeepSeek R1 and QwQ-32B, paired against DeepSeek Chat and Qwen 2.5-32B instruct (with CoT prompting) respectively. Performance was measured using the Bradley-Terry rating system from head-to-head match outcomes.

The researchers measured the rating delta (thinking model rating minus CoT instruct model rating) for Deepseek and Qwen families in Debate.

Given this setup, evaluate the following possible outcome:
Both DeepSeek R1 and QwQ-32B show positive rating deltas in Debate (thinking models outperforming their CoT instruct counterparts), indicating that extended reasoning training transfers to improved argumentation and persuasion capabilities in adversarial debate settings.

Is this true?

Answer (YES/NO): YES